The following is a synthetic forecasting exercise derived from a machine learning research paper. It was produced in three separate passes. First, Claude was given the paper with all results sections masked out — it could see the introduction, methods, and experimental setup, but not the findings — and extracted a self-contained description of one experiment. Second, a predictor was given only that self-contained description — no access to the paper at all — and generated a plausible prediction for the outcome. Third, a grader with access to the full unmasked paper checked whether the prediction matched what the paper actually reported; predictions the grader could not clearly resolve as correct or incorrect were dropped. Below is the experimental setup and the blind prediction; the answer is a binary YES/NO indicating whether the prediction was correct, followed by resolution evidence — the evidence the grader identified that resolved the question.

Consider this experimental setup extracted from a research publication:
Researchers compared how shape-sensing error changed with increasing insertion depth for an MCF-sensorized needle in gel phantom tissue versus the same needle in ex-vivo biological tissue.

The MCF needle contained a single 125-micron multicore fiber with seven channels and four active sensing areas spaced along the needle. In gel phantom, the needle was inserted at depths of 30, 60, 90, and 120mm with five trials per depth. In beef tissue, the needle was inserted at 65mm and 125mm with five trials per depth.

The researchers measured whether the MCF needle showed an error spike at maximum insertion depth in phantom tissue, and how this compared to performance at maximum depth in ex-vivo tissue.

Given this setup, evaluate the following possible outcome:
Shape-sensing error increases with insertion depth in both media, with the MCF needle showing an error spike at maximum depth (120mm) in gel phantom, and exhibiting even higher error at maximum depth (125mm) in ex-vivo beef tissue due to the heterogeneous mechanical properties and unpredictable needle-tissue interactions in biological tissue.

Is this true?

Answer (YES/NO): NO